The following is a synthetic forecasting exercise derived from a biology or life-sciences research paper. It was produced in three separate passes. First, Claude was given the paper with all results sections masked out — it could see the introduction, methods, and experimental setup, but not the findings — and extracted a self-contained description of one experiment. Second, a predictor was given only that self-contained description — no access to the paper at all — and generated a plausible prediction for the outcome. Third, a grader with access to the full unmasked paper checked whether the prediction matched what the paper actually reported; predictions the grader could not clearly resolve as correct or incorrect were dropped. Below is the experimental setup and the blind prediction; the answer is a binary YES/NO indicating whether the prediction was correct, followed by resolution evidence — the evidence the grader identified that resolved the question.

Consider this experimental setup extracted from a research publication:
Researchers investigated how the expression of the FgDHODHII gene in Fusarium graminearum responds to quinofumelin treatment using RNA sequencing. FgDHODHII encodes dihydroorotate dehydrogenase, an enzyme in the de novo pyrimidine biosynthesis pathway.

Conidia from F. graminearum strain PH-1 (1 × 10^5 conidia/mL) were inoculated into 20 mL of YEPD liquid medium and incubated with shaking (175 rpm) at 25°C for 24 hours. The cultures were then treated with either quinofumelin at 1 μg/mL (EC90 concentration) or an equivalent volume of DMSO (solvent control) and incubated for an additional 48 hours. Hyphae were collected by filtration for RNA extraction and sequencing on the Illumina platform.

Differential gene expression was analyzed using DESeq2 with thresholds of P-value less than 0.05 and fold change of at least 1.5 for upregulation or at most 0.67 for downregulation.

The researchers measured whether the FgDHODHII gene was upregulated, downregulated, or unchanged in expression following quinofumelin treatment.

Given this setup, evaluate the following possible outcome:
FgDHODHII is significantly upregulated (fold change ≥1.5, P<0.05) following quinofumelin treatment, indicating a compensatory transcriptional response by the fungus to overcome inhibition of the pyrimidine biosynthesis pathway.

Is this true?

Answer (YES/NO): NO